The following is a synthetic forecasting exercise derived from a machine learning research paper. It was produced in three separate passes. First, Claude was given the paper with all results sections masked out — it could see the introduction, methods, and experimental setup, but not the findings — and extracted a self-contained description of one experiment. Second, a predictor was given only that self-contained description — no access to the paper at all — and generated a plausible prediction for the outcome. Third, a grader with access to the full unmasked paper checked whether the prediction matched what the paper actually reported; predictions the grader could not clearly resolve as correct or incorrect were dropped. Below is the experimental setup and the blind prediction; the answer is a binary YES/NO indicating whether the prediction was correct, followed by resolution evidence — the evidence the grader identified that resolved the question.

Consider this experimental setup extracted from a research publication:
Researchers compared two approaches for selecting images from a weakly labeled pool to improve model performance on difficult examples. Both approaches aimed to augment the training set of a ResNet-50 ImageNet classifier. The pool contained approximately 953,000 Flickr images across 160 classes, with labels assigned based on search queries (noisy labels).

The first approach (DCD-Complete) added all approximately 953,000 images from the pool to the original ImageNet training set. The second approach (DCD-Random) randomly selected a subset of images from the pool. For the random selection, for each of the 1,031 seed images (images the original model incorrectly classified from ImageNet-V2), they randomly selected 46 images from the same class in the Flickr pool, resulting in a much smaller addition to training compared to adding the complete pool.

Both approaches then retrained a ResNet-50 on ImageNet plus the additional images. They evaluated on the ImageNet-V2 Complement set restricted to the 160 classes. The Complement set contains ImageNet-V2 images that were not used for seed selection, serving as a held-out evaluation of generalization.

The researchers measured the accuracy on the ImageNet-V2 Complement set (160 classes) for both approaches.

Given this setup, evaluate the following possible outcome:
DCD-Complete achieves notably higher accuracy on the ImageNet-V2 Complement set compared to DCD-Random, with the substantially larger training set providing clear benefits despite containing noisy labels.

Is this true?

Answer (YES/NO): NO